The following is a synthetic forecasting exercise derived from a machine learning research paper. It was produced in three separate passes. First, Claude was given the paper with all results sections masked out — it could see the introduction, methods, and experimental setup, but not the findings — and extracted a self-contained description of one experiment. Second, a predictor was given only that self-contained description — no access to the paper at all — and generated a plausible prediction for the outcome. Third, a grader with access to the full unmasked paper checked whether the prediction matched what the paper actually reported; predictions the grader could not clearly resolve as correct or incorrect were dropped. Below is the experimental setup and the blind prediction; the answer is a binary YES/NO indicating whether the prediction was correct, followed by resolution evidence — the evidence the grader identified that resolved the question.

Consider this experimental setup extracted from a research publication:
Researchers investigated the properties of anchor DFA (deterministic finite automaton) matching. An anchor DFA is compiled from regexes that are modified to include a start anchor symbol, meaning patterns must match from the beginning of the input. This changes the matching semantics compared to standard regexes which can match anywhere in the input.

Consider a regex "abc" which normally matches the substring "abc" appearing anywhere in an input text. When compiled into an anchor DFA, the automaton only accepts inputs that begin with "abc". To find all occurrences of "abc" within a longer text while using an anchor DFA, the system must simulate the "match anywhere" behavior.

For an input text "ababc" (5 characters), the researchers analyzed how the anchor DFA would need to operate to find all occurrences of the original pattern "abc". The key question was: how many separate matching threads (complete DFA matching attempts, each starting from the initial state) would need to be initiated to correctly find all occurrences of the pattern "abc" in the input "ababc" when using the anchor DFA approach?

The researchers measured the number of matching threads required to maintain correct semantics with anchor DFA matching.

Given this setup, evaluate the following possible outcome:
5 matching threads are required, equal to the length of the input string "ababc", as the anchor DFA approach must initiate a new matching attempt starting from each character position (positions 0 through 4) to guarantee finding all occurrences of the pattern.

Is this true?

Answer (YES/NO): YES